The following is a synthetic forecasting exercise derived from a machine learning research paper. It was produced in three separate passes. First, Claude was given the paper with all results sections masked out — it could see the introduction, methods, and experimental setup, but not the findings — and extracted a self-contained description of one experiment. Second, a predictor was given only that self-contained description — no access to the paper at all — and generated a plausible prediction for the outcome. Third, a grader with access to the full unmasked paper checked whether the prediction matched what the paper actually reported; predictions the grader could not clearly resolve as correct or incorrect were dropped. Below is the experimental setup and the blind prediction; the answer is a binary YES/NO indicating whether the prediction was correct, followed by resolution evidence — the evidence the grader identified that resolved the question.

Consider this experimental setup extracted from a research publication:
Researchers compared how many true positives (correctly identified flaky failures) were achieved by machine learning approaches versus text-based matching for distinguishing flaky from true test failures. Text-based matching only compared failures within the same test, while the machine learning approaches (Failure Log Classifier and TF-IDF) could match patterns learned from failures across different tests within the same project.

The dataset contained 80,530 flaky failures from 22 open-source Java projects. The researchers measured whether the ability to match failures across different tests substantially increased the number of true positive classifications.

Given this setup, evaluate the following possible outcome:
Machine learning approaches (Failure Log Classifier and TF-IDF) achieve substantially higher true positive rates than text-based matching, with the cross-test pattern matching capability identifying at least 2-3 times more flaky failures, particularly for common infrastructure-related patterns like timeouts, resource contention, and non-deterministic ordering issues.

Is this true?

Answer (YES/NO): NO